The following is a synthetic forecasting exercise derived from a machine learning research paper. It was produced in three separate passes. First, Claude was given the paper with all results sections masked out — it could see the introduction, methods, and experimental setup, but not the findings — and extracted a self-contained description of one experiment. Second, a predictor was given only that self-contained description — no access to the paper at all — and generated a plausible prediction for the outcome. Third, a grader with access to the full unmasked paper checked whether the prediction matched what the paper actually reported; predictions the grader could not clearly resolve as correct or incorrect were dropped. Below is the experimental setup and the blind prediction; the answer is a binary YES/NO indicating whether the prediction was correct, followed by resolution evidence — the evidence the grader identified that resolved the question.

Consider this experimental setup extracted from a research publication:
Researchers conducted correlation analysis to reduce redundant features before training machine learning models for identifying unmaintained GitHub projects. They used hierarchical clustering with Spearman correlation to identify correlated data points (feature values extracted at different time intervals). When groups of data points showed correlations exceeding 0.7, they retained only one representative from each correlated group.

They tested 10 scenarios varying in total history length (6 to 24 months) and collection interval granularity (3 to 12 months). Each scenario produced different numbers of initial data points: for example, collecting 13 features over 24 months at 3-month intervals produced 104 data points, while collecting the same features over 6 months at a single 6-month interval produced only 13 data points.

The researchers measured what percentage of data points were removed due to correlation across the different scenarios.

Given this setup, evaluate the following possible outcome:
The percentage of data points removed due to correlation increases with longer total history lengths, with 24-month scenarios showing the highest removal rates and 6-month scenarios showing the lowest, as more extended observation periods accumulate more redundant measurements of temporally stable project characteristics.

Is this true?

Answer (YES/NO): NO